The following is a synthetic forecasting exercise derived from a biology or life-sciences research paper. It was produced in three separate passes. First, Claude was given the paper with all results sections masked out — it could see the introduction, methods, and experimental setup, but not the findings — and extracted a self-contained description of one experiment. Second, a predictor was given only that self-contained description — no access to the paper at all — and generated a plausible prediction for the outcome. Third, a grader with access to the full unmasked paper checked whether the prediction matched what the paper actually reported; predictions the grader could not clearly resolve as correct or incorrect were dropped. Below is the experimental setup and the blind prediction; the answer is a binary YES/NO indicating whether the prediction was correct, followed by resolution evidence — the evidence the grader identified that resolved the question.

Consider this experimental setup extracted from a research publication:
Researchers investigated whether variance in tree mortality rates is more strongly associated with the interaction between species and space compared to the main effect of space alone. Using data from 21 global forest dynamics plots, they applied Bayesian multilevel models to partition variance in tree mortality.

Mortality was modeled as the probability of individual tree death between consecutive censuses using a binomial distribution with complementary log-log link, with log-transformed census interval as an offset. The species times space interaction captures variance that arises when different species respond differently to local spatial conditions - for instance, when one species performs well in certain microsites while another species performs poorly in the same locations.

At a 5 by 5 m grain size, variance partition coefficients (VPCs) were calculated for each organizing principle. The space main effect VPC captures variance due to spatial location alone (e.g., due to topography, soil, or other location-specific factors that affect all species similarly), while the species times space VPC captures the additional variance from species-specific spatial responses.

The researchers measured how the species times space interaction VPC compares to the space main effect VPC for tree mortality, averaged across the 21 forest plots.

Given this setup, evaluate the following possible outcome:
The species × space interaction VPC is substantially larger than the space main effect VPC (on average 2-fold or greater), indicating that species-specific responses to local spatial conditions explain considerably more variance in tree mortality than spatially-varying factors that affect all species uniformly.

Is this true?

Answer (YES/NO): NO